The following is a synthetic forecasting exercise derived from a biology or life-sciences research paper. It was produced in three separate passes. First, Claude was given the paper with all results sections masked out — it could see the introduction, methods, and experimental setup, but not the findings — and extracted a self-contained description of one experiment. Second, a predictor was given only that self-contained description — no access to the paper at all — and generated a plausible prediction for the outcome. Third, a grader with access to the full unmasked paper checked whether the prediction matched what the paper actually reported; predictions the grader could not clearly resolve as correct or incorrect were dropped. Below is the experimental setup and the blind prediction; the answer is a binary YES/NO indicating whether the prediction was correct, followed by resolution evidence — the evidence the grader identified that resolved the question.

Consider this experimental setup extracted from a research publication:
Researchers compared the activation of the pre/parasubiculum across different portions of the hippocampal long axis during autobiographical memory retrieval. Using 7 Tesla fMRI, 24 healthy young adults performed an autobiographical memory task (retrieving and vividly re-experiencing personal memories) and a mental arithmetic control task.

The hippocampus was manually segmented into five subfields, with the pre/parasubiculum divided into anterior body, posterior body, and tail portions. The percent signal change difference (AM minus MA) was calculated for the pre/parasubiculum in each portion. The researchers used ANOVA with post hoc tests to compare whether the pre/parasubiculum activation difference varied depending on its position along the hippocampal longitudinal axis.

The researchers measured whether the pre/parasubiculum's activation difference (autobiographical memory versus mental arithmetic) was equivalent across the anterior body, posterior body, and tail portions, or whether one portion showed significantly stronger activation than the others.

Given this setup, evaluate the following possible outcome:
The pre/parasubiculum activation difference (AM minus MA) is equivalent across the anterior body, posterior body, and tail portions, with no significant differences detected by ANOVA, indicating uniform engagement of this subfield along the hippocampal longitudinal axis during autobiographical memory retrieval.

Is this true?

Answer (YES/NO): NO